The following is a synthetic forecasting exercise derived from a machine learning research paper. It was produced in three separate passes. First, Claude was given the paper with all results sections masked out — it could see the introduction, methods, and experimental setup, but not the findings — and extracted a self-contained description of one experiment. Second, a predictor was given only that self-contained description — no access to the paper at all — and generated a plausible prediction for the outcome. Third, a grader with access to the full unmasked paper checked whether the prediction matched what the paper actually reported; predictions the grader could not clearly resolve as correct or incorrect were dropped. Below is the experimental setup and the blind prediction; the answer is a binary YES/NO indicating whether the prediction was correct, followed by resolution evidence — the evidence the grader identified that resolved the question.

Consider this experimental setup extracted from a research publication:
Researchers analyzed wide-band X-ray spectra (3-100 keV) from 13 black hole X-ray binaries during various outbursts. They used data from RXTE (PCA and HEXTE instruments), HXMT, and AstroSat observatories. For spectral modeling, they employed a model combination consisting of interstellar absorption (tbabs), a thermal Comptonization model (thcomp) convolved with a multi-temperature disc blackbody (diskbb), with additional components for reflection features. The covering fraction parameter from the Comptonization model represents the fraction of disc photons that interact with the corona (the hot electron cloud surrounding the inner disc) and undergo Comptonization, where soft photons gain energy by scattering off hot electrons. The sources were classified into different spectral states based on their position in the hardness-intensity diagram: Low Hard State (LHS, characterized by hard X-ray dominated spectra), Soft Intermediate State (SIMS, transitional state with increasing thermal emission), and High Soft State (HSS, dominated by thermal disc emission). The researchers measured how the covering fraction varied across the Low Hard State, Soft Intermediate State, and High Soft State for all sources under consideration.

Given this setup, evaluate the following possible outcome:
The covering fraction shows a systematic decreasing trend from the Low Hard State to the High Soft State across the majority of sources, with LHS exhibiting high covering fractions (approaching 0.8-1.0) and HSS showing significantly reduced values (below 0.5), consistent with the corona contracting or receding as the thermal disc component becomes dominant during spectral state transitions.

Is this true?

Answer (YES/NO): YES